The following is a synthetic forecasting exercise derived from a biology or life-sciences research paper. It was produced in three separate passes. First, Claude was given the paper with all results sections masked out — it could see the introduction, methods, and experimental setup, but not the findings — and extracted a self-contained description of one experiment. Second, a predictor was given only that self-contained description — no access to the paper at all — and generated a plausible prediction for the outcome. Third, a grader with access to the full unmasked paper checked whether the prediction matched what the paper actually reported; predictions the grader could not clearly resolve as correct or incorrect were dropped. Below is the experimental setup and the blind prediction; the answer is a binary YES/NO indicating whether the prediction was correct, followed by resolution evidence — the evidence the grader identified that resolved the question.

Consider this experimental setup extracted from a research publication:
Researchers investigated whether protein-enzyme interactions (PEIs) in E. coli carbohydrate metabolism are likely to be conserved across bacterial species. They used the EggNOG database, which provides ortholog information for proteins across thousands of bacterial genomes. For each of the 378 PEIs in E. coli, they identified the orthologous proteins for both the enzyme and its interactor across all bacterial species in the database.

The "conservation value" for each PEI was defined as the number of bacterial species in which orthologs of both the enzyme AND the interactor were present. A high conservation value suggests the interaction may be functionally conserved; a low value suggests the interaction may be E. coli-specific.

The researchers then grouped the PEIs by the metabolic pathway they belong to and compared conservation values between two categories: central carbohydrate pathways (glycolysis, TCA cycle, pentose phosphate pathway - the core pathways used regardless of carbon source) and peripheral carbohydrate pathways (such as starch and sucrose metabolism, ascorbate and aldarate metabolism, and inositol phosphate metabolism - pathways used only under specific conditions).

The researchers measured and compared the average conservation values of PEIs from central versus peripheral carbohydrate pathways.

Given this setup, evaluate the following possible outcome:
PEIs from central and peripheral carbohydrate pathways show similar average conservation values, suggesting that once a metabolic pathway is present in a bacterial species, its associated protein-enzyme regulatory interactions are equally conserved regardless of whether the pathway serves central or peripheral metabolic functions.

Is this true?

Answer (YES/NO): NO